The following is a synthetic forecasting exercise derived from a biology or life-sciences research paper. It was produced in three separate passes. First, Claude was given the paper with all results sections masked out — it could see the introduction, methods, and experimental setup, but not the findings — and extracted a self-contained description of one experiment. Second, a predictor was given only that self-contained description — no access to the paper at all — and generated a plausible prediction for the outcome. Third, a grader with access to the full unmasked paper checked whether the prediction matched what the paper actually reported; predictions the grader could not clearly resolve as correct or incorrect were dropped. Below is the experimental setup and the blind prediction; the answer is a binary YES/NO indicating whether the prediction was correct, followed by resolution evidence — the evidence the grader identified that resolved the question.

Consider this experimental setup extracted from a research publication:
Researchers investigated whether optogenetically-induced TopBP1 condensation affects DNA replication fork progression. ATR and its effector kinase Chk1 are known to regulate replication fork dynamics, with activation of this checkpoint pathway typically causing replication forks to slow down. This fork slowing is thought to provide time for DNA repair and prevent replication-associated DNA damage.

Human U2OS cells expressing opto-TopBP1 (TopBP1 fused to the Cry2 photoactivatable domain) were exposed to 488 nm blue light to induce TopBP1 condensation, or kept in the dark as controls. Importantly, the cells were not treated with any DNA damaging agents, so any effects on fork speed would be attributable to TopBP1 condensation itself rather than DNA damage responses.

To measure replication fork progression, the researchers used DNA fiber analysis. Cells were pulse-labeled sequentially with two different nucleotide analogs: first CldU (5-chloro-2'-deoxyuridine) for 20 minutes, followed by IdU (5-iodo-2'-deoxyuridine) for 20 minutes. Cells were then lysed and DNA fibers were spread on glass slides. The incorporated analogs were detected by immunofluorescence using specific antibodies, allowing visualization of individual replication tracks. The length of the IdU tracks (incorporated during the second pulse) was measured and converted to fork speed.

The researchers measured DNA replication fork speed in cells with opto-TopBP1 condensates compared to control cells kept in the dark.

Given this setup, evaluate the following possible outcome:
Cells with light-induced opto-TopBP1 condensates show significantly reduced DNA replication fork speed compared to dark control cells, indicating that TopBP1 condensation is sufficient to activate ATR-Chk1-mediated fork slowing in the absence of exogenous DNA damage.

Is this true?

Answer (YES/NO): YES